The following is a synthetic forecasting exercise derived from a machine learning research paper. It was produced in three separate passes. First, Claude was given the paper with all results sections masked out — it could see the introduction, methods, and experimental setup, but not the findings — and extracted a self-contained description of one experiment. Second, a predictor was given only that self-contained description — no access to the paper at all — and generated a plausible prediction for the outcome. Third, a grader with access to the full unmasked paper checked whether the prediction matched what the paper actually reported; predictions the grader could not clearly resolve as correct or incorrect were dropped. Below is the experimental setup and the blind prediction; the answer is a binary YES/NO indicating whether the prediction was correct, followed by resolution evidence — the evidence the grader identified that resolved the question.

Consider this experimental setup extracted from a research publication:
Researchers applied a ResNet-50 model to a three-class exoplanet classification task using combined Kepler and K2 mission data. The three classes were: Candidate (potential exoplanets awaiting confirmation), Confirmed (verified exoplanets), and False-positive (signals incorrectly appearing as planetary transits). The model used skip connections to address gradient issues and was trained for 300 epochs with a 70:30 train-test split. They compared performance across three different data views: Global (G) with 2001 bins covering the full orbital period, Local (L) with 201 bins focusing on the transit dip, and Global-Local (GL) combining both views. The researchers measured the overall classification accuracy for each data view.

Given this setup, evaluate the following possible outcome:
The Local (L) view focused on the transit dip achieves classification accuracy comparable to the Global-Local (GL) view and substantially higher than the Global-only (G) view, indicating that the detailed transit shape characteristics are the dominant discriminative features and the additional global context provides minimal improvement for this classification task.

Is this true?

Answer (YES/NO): NO